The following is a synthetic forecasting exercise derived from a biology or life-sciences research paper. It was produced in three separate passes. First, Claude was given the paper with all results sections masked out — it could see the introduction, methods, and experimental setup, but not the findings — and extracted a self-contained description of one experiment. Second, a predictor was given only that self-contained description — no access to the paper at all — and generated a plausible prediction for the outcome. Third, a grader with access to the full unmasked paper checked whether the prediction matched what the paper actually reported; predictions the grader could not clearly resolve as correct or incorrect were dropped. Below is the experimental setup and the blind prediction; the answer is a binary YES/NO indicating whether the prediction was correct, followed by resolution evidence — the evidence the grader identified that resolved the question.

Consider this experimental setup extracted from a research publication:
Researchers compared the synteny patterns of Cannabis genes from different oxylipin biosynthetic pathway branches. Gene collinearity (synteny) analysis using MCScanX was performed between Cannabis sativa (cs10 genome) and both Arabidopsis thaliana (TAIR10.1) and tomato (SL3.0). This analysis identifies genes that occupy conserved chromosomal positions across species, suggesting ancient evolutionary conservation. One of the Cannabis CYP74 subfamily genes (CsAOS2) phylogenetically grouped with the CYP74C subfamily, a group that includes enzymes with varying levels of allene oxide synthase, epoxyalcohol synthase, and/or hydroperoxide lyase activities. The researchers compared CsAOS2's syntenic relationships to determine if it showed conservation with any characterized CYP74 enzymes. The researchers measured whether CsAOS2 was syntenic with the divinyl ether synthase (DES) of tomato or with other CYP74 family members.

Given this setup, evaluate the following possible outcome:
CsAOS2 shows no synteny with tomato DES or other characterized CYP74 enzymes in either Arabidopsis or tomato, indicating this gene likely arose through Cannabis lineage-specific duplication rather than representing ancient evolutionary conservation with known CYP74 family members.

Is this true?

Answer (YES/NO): NO